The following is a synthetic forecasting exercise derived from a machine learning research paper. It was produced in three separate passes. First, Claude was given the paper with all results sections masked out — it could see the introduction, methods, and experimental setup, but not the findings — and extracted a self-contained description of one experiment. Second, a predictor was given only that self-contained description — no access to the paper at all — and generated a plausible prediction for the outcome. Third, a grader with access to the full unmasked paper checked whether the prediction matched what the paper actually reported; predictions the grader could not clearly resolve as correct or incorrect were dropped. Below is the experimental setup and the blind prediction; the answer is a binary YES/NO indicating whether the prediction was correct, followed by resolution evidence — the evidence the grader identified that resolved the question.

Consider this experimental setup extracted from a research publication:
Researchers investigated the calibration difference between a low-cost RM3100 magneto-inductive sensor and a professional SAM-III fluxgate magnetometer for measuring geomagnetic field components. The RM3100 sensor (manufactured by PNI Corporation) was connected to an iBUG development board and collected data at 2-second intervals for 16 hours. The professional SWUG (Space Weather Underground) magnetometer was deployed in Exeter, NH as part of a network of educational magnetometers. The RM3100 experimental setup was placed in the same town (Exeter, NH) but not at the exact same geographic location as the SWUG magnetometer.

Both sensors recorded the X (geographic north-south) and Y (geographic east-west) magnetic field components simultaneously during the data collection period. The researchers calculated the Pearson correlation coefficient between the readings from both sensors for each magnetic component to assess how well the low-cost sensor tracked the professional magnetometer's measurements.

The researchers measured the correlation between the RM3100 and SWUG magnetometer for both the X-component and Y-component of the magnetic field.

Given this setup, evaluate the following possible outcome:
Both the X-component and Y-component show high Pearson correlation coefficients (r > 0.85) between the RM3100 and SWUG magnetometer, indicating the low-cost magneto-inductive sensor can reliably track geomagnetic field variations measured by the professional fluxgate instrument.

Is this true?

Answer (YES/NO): NO